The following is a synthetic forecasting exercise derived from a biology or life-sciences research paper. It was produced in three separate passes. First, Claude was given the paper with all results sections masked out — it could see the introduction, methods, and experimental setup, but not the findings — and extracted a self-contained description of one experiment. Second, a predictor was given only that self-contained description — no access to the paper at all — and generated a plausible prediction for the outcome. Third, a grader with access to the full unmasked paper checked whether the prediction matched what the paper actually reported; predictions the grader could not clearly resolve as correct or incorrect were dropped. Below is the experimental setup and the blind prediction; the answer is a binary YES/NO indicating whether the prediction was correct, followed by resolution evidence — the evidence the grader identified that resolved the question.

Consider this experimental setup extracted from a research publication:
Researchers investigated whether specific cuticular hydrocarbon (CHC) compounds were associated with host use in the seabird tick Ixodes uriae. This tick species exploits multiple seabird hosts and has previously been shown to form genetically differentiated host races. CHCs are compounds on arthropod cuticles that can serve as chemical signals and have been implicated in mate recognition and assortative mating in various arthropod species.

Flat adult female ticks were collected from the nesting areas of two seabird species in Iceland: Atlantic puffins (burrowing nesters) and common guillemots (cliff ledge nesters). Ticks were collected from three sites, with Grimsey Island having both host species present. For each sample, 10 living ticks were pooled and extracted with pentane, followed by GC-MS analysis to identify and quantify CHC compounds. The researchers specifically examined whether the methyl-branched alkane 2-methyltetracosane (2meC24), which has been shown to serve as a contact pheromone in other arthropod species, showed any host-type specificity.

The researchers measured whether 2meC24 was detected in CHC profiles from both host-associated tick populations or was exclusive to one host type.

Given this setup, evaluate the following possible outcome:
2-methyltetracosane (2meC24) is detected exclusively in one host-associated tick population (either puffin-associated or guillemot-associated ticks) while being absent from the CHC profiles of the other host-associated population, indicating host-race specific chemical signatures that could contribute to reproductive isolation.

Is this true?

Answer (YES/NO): YES